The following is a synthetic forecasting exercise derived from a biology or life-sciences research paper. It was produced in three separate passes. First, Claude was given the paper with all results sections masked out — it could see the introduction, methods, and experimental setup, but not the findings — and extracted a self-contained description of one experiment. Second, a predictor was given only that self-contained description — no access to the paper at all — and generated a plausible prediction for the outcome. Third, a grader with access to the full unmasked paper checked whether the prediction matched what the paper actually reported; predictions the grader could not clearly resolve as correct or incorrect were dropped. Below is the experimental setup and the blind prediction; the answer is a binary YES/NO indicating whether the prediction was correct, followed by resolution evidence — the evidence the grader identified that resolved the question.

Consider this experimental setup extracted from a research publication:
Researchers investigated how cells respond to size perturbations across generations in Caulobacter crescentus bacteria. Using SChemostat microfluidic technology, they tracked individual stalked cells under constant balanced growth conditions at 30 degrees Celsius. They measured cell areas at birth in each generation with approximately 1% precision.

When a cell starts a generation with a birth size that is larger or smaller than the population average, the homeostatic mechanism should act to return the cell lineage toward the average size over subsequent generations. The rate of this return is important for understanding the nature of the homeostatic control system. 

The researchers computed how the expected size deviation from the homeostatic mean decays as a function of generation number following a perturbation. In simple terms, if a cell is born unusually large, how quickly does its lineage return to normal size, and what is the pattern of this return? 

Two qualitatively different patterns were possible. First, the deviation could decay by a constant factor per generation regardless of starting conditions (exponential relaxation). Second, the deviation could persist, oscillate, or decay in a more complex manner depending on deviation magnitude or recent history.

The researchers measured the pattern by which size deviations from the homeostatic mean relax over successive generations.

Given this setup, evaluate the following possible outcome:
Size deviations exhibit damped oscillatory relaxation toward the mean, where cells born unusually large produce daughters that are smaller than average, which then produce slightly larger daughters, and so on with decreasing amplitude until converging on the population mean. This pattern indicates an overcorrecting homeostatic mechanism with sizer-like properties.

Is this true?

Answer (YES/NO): NO